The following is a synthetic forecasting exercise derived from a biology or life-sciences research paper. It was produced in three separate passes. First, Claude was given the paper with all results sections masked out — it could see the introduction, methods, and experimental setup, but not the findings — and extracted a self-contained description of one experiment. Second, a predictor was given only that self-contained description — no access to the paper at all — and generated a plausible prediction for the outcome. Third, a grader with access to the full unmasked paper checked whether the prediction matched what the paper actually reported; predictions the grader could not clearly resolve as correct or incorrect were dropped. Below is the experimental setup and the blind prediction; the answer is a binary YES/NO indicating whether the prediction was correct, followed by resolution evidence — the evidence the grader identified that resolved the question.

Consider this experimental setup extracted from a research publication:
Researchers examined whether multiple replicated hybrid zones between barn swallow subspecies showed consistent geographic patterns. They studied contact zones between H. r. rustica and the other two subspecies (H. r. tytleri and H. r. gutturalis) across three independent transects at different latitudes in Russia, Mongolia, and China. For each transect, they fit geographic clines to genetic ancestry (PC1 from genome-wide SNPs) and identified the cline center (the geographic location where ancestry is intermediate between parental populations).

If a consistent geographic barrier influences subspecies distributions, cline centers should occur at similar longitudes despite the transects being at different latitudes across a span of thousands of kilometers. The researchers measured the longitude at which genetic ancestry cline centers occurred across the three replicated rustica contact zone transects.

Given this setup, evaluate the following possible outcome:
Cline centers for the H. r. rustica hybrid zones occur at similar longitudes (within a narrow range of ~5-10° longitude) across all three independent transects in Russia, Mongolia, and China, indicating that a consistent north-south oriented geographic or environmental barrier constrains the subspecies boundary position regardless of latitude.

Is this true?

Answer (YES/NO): YES